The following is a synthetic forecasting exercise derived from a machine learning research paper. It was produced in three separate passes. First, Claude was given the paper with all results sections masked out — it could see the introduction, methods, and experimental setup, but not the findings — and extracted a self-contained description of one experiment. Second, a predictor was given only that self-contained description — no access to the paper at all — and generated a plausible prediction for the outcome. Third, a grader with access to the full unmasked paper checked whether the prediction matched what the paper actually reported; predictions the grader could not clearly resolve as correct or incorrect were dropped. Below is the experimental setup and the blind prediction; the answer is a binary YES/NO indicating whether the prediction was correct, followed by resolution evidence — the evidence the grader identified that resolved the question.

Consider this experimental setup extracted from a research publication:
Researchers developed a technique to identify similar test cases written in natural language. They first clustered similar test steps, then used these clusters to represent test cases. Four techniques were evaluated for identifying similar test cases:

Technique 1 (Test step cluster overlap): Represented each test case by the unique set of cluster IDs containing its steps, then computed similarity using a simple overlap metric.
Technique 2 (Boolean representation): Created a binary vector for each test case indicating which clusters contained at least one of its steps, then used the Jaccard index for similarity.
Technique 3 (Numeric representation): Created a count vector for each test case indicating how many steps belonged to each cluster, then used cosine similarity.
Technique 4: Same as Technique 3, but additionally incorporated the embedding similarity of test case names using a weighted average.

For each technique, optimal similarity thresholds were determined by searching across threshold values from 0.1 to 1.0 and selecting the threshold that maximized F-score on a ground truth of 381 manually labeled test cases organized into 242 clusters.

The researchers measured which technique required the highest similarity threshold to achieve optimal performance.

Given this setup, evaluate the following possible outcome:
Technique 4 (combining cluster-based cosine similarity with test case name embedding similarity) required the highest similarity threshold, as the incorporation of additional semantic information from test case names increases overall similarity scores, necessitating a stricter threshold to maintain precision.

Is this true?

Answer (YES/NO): NO